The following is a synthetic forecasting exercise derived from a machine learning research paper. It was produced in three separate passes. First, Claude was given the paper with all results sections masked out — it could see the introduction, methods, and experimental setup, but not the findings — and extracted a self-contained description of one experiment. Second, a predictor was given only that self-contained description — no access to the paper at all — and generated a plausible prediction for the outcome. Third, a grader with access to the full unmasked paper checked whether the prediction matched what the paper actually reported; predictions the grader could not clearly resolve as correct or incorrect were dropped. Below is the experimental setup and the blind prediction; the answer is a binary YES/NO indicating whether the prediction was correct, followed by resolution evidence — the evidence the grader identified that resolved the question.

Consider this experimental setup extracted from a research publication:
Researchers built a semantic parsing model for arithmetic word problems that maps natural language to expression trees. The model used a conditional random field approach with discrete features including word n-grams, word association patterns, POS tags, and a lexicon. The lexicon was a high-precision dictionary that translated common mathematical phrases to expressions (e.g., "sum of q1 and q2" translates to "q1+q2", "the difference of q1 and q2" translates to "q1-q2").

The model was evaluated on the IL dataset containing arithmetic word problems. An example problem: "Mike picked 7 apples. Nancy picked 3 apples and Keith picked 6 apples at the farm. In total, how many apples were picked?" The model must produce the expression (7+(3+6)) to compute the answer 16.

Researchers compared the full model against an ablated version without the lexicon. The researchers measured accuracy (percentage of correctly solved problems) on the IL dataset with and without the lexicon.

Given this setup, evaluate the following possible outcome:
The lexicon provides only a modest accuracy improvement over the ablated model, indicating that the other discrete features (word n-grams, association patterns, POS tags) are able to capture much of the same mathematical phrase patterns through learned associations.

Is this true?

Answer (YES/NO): NO